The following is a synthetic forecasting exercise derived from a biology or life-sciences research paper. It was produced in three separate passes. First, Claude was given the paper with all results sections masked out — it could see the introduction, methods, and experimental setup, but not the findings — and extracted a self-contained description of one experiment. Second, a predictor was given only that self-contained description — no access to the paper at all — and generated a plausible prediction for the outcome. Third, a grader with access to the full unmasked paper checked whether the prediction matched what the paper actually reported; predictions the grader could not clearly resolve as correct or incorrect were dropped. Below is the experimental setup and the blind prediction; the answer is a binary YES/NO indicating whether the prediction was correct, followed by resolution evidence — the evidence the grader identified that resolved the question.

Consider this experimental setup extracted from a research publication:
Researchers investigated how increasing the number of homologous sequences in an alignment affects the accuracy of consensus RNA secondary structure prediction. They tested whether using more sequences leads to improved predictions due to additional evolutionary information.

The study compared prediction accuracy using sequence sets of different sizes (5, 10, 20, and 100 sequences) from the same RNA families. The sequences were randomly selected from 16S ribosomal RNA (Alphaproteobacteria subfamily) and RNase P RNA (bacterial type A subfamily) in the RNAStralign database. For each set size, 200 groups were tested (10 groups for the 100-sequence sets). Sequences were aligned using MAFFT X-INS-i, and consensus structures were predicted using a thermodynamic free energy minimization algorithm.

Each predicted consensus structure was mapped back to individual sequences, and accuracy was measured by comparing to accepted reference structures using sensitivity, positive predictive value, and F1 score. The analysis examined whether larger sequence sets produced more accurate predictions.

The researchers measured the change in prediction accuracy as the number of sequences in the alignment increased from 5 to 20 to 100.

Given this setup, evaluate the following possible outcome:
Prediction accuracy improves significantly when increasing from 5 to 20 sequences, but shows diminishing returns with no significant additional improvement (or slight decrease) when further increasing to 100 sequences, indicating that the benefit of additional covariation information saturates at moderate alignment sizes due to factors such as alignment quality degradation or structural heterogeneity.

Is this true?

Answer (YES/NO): NO